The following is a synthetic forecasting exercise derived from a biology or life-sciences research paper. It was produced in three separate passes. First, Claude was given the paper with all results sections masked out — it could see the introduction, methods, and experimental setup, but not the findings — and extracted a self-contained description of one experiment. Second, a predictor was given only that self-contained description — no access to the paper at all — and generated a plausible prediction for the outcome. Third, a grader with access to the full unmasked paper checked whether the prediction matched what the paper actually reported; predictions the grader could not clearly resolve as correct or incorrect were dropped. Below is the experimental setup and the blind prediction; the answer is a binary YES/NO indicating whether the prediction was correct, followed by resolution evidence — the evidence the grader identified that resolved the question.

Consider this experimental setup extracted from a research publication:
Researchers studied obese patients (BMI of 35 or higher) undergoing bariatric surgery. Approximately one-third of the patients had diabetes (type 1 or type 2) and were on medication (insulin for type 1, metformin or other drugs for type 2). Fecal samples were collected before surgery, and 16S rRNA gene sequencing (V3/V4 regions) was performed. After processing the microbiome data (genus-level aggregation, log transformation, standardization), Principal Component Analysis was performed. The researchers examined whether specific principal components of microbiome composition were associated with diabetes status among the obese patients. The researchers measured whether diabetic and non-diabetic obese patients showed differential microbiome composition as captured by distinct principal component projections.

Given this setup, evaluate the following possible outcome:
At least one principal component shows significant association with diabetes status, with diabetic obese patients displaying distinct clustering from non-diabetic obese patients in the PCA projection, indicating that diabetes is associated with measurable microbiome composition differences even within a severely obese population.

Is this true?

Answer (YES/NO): NO